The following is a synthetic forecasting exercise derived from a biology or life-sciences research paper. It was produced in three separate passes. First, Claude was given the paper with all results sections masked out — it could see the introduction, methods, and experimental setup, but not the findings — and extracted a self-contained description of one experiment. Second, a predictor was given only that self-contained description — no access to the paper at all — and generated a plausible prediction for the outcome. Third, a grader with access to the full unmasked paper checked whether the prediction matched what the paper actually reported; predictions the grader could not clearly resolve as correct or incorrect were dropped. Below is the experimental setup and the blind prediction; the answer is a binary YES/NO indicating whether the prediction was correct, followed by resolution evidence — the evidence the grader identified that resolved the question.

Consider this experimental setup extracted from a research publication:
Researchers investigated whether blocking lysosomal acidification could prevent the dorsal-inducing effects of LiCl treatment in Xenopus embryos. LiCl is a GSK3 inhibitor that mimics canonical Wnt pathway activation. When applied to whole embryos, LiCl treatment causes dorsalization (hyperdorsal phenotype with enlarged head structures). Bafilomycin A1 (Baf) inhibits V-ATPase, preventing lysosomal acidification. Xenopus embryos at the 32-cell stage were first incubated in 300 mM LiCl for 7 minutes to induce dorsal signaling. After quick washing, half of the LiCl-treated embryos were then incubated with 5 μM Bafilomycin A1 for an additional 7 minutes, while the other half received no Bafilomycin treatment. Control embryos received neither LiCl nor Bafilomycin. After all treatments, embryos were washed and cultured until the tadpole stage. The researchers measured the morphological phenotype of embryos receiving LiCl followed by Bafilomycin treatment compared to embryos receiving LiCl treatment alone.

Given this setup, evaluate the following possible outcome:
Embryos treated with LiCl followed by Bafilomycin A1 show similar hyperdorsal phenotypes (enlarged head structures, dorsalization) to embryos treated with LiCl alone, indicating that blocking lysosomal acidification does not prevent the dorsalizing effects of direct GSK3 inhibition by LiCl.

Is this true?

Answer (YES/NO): NO